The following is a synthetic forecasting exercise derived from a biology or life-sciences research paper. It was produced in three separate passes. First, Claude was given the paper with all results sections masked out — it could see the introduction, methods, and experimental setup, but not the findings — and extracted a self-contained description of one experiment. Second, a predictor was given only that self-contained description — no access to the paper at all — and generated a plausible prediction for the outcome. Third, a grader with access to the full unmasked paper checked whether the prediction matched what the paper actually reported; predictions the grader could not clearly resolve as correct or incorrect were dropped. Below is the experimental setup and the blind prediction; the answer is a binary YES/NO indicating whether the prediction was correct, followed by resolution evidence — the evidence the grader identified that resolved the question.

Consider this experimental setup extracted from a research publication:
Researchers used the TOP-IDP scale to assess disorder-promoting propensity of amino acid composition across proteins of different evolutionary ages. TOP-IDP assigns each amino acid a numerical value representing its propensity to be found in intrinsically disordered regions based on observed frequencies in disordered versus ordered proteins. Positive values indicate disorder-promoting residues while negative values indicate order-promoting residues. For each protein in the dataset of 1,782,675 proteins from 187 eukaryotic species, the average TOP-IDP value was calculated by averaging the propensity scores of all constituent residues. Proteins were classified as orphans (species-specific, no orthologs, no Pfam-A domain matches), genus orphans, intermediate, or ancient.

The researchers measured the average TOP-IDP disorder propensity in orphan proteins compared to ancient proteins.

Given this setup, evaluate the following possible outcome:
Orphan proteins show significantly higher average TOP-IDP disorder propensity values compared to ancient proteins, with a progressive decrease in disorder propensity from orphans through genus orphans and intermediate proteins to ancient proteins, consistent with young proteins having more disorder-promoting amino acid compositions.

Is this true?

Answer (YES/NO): NO